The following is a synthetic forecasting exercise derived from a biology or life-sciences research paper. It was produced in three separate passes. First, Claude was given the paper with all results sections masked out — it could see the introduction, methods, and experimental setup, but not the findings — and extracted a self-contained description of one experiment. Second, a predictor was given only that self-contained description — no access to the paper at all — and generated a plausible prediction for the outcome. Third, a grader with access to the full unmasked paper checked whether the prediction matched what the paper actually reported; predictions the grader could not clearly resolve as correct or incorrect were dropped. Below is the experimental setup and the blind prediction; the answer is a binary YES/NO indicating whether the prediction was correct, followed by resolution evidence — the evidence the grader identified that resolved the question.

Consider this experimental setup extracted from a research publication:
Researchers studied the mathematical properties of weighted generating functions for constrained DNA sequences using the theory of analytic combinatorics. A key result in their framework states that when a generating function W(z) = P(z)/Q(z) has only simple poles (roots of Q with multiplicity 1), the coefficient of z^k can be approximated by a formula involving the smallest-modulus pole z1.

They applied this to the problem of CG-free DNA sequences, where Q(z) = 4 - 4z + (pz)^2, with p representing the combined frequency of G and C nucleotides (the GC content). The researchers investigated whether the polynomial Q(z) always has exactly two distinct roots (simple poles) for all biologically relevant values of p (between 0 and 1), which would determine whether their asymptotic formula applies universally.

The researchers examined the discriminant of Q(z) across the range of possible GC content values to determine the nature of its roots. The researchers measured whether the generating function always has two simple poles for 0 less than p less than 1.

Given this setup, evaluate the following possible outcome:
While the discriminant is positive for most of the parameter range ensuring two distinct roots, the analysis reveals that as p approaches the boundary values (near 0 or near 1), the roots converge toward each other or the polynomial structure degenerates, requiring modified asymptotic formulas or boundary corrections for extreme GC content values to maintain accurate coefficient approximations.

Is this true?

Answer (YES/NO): NO